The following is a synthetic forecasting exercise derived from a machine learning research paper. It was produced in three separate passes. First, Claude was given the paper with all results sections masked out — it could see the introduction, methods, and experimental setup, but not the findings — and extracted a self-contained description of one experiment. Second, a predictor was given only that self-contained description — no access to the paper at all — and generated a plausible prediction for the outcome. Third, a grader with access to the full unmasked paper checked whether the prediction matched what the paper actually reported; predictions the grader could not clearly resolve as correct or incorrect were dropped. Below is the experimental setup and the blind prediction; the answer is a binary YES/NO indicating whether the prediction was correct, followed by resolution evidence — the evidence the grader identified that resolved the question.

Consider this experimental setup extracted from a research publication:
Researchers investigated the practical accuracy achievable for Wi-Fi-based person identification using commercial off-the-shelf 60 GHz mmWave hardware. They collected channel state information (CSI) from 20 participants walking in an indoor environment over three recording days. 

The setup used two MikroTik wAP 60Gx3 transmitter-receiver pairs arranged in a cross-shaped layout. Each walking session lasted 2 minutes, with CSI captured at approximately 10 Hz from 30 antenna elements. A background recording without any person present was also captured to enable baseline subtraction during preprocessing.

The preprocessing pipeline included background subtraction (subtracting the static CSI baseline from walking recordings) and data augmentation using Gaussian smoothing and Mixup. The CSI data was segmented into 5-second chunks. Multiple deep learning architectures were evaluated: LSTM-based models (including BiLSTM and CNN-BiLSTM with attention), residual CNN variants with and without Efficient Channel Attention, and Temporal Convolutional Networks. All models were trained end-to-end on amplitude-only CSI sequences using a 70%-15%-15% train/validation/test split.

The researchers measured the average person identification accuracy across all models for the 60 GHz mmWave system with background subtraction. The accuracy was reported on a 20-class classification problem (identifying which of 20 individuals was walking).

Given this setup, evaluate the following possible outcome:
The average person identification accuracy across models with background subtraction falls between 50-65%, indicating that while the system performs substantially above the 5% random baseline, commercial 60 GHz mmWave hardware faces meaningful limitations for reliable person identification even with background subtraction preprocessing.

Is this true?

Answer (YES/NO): NO